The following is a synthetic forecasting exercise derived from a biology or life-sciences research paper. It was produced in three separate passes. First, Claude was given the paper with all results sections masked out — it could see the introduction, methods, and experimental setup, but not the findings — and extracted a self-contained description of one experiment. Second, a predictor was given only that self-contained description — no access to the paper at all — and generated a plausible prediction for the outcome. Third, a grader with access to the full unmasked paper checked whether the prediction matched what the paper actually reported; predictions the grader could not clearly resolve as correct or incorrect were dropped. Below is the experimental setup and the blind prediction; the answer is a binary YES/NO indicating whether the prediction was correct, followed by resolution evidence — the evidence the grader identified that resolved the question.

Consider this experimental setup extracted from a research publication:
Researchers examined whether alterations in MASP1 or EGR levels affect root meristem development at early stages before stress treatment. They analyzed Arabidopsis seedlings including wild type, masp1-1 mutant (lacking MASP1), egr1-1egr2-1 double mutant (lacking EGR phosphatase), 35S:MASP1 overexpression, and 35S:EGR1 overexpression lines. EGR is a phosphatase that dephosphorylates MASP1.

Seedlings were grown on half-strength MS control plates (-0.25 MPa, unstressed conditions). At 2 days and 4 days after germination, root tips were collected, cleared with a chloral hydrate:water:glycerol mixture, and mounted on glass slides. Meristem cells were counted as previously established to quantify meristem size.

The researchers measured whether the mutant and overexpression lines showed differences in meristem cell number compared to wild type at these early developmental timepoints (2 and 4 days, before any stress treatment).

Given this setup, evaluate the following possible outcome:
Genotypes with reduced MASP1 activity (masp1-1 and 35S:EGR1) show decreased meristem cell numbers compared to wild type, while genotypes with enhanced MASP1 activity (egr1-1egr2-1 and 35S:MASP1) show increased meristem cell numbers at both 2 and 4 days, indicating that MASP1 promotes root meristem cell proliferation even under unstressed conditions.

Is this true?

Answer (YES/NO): NO